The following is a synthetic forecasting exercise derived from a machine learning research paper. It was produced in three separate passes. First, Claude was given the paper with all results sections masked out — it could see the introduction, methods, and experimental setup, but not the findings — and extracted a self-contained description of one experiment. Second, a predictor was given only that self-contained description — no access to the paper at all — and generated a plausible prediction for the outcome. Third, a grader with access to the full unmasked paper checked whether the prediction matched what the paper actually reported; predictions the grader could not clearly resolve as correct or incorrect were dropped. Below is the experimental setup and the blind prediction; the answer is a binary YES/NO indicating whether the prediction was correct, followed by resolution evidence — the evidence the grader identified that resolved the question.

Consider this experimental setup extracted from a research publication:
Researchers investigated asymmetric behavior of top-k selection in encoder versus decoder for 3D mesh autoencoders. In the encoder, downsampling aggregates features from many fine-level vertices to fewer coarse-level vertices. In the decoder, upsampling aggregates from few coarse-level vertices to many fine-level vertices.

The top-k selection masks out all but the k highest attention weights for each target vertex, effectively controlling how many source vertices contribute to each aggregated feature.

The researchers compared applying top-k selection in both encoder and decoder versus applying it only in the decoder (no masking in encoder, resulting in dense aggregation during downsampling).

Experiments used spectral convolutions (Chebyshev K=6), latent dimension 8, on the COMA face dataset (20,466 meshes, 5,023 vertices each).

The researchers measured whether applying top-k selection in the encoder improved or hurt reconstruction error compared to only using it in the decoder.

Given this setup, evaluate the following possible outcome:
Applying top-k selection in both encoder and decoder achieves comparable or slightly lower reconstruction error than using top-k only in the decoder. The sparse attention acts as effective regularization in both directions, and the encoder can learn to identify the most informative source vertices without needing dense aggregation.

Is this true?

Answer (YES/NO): NO